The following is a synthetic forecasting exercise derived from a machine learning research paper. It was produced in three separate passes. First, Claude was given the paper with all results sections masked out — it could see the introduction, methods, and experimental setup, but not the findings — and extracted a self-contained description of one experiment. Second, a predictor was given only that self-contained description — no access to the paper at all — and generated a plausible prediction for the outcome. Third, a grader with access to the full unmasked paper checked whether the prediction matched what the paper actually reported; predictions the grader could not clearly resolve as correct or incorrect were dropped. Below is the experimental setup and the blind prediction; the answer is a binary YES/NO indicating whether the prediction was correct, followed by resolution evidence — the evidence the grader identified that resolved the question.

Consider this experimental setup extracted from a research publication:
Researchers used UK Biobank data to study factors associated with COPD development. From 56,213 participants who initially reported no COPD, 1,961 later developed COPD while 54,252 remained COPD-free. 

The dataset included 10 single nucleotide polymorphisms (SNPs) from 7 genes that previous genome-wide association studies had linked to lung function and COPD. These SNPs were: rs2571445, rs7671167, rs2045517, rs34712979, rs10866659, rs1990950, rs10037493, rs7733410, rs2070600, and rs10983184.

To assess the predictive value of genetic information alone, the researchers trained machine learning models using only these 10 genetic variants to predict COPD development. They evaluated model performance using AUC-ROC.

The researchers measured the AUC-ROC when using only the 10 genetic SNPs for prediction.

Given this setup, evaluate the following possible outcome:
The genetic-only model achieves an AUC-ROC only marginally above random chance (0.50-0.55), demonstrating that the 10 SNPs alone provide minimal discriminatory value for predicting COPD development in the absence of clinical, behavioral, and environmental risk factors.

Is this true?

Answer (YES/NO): NO